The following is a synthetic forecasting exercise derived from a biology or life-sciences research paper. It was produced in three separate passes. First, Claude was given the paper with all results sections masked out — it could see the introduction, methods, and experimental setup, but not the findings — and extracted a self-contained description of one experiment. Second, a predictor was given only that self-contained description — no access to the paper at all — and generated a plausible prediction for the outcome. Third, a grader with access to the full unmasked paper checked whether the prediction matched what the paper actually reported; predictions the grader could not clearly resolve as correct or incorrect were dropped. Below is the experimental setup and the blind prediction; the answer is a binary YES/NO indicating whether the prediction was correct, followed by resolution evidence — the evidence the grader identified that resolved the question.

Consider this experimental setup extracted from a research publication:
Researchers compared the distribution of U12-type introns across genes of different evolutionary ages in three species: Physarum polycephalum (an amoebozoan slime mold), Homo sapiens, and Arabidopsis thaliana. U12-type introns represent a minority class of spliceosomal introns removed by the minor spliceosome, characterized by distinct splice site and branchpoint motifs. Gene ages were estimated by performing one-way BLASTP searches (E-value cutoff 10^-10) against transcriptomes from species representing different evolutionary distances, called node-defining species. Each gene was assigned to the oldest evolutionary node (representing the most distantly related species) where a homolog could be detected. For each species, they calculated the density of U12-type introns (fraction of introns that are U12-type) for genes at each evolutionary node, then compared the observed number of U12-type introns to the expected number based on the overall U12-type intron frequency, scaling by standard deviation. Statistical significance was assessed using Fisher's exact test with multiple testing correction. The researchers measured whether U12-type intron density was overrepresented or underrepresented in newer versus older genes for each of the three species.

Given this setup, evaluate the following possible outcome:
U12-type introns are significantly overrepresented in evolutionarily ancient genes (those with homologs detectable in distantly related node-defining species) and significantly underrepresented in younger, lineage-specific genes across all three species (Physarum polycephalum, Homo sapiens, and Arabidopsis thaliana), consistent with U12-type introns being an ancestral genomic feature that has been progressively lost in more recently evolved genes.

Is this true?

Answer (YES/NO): NO